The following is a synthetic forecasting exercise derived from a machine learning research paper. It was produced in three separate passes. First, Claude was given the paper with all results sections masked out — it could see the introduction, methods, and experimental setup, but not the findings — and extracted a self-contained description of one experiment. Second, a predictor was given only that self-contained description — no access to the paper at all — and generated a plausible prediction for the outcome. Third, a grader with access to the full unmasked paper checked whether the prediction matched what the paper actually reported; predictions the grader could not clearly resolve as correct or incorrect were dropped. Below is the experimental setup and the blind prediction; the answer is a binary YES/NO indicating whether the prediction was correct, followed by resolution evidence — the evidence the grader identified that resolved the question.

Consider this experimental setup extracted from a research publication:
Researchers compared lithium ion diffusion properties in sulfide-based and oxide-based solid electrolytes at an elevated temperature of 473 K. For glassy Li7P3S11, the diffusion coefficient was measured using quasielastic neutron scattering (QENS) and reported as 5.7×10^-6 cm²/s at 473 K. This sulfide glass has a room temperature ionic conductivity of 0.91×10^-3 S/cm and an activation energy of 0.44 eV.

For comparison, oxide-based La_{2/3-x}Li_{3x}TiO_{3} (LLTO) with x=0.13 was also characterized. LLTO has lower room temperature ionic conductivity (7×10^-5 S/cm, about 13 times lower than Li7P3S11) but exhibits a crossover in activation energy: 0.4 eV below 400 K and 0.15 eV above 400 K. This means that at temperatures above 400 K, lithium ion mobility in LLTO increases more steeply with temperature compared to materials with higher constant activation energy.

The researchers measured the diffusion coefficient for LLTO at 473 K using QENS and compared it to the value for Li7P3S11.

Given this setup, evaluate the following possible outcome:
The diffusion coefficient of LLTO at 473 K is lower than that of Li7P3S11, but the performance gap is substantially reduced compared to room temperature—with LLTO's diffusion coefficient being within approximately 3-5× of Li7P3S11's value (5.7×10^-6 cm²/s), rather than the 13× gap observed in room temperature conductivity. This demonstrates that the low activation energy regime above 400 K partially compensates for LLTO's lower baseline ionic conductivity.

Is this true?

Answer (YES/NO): NO